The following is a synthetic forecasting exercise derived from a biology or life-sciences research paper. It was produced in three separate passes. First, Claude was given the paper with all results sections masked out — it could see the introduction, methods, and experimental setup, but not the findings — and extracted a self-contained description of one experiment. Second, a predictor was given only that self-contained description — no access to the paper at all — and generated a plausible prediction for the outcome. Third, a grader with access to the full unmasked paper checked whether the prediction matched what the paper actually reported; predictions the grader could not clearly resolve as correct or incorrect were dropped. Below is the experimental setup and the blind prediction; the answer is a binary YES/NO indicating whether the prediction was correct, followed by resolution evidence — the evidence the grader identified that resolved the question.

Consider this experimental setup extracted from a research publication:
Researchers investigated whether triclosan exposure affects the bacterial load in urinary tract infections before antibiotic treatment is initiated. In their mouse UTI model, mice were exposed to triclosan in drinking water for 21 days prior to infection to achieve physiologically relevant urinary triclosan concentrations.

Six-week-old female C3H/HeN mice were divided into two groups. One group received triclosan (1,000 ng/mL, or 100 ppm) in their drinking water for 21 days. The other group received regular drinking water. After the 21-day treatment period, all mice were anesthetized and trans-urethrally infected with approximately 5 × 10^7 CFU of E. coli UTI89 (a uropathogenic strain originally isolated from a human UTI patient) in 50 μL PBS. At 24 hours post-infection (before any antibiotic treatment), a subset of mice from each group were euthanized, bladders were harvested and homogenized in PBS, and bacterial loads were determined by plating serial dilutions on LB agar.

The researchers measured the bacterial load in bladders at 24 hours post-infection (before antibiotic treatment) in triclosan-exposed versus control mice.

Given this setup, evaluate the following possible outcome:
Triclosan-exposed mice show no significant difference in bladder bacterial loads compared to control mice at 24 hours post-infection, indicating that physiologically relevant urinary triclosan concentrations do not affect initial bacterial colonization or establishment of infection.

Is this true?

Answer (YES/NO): YES